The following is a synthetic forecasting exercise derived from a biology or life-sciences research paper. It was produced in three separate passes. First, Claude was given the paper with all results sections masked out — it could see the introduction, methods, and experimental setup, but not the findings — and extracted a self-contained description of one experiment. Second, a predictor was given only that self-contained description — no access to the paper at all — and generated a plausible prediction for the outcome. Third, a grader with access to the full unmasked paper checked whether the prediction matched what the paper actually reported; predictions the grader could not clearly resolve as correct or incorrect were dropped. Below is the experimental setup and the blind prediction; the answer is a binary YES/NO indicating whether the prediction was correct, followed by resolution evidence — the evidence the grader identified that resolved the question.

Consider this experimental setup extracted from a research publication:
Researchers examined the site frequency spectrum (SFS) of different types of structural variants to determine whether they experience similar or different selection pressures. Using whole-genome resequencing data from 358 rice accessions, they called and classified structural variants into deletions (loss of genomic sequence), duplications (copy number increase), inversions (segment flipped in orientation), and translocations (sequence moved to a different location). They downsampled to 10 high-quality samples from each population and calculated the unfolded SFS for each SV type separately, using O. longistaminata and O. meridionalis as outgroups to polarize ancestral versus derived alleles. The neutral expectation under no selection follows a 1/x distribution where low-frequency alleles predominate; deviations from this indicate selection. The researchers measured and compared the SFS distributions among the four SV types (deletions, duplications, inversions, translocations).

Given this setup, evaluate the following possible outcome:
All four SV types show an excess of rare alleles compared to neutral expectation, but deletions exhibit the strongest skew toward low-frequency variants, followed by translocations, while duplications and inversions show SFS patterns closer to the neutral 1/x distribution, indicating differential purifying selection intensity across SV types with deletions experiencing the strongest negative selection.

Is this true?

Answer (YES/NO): NO